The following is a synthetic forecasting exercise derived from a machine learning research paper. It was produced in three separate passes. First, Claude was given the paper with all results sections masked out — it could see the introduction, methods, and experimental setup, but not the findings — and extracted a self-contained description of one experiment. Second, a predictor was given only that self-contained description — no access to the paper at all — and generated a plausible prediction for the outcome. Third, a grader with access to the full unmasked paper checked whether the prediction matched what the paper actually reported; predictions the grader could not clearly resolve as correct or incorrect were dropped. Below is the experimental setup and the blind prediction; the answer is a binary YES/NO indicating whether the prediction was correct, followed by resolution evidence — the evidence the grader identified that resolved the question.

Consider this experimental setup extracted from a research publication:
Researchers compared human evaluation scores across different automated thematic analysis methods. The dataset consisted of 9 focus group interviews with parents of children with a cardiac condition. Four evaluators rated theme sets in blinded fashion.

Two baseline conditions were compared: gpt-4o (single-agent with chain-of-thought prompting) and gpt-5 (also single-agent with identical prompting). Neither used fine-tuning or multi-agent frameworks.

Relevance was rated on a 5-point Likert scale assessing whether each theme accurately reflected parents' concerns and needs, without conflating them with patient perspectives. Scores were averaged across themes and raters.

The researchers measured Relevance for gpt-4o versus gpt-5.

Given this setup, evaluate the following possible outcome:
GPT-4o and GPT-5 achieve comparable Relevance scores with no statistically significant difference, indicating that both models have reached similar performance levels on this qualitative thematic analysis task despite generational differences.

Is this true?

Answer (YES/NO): NO